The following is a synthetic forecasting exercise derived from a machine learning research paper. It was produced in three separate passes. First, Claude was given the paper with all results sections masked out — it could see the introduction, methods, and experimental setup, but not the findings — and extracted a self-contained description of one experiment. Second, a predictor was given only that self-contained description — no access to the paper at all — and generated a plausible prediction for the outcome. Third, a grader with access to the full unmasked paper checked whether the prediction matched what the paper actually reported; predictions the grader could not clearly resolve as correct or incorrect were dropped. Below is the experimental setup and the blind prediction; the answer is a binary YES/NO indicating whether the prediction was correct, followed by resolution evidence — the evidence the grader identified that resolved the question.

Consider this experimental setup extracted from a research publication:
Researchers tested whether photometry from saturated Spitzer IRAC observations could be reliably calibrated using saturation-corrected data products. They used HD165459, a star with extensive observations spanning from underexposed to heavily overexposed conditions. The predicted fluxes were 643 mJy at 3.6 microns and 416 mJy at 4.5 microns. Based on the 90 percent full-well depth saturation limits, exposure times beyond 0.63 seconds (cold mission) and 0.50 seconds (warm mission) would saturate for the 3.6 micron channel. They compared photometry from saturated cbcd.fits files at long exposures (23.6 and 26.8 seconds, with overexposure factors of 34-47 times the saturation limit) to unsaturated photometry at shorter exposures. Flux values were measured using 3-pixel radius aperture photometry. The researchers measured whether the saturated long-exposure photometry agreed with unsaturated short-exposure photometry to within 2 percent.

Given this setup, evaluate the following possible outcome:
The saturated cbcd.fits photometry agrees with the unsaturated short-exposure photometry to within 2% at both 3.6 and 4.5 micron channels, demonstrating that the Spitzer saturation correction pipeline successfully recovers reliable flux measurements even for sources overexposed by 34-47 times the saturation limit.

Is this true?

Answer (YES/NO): YES